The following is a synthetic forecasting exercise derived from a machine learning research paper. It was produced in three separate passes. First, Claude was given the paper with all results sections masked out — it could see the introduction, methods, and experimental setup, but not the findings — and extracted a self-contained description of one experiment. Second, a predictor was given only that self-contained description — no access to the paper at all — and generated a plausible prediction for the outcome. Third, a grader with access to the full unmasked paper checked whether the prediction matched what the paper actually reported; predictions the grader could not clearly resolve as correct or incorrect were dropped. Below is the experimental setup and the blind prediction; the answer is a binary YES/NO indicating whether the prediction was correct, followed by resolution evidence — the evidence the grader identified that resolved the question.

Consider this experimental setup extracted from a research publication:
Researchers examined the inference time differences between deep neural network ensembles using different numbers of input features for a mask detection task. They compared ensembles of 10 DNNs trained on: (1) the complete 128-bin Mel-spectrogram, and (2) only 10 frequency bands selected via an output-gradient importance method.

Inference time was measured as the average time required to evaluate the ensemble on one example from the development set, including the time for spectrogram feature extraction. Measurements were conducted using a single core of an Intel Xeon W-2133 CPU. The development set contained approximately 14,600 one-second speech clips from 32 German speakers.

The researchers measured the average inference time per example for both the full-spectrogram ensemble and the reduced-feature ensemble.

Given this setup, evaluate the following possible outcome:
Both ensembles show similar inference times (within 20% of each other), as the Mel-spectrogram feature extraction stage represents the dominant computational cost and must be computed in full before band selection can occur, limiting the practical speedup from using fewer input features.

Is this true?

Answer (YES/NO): NO